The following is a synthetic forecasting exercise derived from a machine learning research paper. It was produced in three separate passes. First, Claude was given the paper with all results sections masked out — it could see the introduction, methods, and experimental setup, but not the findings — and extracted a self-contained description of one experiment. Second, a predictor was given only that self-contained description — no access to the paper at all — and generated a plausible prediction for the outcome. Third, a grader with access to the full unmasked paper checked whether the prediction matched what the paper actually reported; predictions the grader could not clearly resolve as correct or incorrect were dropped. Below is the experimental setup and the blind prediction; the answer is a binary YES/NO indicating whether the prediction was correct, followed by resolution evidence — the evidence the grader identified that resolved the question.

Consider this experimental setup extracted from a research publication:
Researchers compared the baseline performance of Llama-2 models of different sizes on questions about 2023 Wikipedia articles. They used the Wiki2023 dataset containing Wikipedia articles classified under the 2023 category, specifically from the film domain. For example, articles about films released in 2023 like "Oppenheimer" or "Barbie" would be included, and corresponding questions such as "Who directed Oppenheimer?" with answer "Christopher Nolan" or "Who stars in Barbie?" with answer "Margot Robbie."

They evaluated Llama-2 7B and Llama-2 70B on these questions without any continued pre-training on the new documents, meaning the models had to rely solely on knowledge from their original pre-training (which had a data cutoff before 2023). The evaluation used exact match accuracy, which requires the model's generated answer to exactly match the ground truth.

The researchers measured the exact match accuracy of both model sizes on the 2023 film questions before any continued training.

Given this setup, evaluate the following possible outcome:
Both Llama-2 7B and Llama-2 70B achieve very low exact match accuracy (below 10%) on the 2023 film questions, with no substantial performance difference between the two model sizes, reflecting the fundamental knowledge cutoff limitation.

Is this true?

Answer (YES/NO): NO